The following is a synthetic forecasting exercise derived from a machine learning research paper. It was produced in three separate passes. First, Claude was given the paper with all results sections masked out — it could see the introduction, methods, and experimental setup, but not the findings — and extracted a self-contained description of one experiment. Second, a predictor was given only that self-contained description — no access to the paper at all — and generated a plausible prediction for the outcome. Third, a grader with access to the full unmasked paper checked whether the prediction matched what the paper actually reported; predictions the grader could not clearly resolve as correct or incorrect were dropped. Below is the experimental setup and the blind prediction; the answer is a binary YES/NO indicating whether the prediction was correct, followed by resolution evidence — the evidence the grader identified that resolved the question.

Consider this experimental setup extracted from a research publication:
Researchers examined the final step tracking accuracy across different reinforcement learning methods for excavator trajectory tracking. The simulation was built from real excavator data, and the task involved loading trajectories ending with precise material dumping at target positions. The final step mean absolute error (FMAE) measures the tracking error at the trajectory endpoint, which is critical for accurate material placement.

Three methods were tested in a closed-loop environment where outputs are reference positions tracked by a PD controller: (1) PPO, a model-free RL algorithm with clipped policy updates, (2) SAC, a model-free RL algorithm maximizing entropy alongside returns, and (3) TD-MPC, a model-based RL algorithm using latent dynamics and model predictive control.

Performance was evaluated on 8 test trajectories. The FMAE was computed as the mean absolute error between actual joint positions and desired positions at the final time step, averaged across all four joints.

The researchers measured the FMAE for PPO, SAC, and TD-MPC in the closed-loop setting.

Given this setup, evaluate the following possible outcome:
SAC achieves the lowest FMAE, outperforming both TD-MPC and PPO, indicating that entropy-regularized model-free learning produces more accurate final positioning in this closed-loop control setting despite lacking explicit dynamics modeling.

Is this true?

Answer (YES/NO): NO